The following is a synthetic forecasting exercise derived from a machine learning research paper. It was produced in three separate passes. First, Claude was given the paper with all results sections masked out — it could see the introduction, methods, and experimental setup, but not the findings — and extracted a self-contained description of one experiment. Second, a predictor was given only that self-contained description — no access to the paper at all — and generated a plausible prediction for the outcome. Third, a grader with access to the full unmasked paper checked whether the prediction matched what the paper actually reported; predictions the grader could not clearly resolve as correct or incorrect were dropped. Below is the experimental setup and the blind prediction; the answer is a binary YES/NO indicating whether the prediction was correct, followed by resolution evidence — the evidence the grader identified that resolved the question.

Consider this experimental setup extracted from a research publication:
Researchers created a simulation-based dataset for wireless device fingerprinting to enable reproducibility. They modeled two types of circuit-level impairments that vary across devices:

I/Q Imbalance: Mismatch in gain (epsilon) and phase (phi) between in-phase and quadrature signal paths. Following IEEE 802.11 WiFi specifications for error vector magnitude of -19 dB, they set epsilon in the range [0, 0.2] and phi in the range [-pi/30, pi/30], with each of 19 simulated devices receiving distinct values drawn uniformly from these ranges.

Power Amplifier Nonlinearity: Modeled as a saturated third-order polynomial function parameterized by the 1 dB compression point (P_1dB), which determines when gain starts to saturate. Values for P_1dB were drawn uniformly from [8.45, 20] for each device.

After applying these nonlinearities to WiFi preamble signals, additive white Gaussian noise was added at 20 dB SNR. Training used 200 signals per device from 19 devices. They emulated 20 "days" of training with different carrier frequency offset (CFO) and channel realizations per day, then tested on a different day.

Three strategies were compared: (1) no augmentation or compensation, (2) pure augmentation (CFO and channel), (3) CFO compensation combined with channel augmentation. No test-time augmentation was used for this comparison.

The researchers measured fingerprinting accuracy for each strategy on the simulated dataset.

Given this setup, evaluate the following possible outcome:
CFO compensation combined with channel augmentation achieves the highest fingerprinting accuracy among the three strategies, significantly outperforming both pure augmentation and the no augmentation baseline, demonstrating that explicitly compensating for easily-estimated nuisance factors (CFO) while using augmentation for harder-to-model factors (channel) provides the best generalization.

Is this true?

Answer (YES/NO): NO